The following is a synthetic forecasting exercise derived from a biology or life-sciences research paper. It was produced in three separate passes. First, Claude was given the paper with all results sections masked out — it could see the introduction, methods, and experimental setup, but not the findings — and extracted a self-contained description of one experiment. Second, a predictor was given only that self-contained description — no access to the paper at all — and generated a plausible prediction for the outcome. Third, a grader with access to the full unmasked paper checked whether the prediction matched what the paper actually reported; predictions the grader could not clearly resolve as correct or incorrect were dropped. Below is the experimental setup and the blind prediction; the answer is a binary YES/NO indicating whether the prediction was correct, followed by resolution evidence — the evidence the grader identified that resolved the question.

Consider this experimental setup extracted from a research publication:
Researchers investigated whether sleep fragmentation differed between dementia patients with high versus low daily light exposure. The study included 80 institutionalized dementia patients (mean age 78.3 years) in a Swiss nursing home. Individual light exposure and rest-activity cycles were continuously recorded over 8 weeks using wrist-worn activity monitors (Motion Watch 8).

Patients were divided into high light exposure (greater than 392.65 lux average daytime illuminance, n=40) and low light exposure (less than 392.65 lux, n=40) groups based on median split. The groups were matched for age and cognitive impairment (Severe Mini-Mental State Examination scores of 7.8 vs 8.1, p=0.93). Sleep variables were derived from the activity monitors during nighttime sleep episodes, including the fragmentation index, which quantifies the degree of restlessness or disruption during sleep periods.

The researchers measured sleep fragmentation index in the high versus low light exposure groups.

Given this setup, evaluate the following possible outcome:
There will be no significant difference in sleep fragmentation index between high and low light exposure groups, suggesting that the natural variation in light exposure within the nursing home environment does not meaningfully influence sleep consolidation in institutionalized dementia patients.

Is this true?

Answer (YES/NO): YES